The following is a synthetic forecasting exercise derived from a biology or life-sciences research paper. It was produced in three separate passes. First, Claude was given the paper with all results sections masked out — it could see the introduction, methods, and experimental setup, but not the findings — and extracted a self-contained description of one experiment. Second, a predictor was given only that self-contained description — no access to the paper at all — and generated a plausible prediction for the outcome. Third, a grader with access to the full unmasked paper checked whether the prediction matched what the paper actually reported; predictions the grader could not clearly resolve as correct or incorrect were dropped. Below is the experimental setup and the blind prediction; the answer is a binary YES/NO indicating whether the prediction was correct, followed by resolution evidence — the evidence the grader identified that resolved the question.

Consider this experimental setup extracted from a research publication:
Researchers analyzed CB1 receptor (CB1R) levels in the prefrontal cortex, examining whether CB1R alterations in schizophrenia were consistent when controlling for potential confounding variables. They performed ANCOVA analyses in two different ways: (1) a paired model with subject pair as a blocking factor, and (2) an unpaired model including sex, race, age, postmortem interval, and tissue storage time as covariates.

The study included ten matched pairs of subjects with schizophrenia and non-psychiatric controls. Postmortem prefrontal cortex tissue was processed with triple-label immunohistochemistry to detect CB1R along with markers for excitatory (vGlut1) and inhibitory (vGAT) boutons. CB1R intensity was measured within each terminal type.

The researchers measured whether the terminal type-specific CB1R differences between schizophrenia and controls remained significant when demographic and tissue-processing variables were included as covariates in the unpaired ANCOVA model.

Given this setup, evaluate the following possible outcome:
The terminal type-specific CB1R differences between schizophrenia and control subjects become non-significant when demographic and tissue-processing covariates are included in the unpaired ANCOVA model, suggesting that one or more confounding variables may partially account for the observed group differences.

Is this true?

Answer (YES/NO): NO